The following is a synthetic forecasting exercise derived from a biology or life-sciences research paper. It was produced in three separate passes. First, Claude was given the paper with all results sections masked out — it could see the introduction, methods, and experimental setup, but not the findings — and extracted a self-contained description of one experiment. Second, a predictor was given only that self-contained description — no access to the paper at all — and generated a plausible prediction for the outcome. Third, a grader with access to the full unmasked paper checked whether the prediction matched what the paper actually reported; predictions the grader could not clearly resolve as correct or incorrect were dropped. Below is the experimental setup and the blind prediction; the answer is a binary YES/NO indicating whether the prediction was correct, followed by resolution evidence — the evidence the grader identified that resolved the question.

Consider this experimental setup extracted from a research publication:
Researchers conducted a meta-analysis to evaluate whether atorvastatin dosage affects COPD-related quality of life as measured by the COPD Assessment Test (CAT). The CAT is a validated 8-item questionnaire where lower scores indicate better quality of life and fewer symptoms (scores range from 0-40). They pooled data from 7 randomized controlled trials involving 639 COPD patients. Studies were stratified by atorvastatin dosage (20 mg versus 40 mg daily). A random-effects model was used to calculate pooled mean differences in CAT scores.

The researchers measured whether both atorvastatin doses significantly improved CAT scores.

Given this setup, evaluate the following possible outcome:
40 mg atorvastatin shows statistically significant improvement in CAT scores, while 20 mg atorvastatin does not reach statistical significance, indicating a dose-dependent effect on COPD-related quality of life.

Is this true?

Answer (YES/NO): NO